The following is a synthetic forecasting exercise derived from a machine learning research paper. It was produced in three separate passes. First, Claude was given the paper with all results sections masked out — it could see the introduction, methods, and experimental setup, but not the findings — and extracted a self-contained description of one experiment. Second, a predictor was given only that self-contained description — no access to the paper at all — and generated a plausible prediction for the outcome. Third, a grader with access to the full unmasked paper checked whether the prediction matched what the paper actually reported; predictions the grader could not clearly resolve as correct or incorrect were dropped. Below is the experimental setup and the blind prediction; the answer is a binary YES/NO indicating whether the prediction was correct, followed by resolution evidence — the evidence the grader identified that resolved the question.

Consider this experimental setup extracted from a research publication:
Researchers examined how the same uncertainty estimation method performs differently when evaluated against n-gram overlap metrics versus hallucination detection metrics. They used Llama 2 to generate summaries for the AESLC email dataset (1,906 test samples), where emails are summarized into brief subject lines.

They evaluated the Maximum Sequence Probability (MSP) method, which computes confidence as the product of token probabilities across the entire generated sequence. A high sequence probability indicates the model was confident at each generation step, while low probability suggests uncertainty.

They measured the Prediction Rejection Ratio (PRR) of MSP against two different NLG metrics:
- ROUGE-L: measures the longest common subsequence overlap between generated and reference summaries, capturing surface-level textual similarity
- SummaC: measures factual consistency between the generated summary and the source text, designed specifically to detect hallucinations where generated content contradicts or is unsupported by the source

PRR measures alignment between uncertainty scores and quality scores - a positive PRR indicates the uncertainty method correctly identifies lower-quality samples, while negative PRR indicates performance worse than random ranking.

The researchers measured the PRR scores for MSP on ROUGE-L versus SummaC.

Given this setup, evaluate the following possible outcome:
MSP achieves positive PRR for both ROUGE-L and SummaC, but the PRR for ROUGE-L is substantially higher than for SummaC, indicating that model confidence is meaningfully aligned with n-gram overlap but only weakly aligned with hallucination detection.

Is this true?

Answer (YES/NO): NO